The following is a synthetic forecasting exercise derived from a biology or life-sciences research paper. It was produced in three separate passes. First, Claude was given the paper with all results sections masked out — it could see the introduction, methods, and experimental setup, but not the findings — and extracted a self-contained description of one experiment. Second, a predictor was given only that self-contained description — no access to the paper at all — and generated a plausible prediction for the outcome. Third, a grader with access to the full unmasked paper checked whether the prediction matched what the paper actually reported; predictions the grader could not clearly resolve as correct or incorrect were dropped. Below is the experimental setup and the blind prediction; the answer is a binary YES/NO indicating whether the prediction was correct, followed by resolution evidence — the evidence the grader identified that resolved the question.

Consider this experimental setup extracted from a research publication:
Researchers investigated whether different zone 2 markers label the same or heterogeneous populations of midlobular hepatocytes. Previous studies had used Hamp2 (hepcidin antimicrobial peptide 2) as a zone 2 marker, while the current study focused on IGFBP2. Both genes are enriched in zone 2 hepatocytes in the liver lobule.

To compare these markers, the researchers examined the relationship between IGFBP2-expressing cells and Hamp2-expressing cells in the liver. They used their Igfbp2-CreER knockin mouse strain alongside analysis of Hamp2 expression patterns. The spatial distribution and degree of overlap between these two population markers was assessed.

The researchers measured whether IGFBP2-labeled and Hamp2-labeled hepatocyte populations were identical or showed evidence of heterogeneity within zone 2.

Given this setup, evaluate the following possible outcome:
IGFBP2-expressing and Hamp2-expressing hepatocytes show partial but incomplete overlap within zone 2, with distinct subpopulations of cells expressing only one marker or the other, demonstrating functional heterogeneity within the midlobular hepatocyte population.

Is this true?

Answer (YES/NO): YES